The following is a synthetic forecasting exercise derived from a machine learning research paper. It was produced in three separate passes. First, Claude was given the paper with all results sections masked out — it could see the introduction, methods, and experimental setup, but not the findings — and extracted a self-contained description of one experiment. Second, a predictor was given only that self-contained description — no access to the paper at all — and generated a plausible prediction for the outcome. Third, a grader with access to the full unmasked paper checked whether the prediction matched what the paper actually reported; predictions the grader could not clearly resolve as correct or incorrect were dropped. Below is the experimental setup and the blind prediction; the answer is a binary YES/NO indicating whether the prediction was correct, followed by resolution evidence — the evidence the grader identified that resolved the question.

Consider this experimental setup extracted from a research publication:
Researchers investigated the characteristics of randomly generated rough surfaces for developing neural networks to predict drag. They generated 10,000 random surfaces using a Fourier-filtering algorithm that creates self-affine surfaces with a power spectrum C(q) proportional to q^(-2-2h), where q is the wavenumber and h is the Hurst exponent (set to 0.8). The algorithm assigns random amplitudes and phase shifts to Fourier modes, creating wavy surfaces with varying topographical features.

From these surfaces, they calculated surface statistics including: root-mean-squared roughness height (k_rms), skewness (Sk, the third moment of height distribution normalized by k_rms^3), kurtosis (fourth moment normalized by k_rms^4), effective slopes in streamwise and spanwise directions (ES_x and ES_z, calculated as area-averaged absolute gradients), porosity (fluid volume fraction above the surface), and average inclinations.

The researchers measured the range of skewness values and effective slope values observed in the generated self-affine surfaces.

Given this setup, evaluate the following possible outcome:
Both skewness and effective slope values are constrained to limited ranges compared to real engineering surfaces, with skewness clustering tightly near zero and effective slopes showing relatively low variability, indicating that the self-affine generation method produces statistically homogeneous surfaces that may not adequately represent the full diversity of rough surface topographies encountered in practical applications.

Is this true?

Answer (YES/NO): NO